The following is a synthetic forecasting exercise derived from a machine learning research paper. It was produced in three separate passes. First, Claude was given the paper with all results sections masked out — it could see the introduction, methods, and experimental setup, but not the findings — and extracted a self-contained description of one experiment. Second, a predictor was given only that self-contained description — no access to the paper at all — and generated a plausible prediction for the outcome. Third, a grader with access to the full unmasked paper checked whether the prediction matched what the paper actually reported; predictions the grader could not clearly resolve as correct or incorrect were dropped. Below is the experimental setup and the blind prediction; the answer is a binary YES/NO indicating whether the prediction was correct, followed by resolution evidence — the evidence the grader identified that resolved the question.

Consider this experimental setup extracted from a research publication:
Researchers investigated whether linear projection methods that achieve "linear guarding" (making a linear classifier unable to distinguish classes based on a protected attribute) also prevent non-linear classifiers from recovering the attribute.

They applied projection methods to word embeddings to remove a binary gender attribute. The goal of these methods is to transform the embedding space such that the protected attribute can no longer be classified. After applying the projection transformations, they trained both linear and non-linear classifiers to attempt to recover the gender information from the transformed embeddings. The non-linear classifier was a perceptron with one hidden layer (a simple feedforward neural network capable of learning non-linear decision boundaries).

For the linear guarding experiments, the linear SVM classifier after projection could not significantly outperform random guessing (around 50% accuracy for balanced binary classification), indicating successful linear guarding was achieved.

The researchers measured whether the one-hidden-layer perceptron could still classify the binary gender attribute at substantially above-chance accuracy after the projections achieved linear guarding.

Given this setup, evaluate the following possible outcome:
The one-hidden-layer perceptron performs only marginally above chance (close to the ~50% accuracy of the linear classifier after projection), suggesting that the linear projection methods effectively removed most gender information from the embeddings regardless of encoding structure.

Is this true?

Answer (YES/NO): NO